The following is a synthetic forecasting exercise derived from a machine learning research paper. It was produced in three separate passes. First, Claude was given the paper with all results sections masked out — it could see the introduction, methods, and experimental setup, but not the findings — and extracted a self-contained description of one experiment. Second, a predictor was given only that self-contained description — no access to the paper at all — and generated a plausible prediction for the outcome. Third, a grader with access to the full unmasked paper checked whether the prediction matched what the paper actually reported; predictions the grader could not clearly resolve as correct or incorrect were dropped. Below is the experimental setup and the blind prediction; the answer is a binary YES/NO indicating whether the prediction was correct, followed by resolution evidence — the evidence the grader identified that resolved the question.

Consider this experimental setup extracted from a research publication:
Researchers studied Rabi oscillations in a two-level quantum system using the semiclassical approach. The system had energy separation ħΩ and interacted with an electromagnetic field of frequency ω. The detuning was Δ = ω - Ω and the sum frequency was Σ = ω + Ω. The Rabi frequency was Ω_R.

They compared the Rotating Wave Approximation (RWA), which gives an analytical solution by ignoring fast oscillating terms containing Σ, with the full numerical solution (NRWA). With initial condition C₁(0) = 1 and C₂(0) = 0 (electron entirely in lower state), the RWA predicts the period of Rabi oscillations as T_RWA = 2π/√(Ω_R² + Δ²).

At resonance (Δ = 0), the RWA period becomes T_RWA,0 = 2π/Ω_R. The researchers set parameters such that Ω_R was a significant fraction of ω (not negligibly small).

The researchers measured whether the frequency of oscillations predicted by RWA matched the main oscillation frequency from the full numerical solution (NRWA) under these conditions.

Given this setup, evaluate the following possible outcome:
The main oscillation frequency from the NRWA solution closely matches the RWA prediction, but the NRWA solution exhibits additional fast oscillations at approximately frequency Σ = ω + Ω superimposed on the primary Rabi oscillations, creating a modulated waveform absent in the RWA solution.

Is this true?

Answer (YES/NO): NO